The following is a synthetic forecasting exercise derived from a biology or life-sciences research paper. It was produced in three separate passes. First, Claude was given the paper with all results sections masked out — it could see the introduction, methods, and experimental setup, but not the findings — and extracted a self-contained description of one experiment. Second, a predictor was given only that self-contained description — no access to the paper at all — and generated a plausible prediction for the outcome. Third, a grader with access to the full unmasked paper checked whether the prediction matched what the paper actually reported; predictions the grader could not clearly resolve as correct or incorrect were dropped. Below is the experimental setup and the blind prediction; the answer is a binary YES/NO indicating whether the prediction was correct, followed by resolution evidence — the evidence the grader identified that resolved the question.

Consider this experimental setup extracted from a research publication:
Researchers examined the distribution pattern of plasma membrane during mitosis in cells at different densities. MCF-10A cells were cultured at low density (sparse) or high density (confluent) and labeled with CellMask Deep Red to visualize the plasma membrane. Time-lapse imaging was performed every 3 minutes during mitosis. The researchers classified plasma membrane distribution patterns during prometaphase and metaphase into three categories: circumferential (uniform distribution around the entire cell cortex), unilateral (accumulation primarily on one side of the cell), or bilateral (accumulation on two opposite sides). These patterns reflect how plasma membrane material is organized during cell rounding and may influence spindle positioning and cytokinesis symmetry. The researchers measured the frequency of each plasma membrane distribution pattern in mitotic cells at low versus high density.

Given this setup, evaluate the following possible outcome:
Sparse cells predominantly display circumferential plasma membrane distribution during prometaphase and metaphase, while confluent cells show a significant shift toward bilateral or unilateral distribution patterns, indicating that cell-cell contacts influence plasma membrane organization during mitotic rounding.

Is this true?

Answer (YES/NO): NO